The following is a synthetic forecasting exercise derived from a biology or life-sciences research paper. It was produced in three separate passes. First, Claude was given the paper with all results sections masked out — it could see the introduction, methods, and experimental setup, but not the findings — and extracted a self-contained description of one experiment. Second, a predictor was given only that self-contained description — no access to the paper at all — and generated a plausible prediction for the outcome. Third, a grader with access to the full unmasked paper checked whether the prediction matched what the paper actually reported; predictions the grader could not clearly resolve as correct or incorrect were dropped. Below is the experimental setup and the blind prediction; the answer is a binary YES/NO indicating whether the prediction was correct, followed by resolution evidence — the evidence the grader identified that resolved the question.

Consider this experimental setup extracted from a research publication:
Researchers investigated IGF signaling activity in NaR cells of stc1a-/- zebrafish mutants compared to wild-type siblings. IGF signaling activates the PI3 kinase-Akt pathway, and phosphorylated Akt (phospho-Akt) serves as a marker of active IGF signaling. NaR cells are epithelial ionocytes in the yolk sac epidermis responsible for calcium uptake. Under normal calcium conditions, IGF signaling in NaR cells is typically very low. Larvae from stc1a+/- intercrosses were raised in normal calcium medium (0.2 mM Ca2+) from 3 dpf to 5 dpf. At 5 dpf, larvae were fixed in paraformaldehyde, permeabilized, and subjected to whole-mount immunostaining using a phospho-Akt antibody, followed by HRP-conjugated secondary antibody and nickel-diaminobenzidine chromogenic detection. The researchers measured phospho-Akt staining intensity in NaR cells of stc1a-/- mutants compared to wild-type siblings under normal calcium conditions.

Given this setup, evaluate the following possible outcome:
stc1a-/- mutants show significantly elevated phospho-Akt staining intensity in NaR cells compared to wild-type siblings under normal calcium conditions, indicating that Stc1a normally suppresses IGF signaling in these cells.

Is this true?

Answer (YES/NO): YES